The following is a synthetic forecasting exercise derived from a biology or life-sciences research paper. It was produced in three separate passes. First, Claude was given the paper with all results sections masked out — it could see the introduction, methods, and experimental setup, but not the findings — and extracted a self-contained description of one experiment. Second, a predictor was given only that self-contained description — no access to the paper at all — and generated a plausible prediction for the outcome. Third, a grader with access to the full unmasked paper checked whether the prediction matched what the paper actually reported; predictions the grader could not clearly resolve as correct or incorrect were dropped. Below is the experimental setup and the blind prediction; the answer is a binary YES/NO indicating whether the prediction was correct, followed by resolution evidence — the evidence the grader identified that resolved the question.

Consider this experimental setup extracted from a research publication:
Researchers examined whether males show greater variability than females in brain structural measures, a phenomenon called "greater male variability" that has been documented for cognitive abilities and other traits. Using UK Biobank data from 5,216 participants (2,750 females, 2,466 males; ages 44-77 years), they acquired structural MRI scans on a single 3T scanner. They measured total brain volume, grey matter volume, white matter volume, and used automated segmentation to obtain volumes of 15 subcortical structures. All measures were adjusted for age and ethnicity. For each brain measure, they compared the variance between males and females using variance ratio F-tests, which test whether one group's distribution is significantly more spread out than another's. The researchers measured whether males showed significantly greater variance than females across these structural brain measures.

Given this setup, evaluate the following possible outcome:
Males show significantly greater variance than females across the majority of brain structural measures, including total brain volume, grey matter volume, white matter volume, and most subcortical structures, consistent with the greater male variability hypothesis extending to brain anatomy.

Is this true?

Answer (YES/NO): YES